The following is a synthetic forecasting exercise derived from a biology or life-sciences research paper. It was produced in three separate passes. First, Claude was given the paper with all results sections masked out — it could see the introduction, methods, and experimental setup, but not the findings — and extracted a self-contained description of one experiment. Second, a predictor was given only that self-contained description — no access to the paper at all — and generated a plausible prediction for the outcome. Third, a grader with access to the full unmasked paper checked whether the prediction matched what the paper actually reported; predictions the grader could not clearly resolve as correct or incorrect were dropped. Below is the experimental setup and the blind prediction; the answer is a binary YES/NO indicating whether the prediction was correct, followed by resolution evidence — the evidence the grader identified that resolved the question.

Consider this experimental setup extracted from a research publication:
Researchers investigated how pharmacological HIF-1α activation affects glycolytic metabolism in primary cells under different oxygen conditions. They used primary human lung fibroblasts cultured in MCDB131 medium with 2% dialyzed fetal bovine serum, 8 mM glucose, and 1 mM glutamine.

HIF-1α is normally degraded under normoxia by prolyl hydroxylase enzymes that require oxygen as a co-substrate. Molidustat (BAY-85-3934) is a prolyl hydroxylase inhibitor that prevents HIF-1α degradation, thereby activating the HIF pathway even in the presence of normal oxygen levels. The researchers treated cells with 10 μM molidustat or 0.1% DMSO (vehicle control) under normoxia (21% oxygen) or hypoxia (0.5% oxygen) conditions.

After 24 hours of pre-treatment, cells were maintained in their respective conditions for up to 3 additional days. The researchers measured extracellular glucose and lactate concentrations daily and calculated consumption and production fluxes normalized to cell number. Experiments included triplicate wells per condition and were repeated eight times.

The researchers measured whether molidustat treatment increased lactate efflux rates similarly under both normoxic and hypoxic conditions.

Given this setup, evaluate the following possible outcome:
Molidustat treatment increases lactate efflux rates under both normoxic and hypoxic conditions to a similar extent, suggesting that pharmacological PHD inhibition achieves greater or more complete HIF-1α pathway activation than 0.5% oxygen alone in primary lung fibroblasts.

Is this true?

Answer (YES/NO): NO